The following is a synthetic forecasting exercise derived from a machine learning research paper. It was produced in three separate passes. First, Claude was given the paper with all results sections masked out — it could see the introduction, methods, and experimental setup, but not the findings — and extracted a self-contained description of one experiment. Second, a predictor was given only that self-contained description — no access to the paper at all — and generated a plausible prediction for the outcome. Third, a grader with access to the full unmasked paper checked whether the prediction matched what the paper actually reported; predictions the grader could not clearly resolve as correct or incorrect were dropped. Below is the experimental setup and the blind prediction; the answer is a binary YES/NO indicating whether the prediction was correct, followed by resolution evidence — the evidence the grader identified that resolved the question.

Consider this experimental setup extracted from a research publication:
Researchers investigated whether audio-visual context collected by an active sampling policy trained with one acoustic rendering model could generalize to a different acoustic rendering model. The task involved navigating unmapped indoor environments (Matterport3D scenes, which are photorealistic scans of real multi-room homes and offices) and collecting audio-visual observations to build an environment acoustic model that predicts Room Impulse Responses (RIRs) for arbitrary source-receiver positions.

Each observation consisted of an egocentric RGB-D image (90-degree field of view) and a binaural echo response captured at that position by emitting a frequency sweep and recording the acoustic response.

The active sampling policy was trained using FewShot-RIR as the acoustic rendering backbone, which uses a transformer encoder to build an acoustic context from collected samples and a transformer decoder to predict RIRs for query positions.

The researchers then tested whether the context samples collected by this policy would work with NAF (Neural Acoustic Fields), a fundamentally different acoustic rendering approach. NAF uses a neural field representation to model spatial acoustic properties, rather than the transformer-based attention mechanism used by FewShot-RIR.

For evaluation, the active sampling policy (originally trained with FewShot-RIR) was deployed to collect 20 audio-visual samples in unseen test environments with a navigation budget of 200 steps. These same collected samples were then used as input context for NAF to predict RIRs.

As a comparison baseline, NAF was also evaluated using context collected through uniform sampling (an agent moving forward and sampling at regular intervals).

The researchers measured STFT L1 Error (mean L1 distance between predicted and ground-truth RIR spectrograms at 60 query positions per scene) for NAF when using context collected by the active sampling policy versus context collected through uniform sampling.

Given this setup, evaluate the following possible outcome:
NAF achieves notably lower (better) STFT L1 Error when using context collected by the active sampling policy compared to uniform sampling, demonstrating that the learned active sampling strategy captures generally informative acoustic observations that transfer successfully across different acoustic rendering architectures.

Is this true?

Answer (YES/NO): YES